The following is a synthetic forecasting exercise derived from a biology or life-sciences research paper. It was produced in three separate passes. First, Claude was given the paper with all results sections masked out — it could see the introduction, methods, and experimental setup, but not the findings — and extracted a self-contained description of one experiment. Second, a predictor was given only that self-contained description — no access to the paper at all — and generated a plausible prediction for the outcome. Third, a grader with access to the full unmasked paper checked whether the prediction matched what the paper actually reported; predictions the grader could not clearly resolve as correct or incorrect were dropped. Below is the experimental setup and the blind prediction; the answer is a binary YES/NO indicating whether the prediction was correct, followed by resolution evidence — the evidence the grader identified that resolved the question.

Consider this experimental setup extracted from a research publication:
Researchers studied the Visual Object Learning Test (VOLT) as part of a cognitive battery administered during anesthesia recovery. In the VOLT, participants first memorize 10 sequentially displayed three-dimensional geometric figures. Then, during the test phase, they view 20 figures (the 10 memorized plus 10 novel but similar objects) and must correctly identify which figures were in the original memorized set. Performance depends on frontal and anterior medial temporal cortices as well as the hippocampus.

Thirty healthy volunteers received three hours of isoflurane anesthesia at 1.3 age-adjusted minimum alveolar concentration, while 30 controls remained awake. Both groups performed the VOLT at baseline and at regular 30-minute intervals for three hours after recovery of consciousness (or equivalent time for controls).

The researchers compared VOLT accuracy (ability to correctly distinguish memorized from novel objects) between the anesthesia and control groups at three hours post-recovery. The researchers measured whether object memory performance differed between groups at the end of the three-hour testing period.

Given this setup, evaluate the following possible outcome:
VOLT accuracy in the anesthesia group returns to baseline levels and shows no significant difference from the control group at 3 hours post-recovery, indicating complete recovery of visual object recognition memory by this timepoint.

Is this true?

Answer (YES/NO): NO